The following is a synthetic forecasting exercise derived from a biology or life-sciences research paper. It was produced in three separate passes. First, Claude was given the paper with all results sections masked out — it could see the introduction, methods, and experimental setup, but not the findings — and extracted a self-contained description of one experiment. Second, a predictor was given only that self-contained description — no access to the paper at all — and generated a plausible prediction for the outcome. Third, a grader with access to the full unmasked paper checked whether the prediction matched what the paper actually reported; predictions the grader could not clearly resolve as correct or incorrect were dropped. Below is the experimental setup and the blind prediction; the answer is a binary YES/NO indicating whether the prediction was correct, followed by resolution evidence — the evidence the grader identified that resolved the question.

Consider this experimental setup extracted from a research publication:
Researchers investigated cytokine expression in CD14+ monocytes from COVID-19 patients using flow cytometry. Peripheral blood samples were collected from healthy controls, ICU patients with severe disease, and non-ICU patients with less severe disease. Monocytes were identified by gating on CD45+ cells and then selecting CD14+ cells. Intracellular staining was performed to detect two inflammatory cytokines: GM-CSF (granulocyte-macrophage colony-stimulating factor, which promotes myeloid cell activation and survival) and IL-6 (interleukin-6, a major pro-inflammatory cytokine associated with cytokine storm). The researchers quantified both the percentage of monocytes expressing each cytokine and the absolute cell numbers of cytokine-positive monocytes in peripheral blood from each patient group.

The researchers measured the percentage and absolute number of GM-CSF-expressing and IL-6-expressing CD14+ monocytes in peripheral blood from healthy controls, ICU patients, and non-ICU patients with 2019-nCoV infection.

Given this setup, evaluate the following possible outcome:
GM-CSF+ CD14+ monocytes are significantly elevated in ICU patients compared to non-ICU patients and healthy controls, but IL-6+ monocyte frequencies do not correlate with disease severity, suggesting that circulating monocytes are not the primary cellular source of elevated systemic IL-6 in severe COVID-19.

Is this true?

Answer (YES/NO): NO